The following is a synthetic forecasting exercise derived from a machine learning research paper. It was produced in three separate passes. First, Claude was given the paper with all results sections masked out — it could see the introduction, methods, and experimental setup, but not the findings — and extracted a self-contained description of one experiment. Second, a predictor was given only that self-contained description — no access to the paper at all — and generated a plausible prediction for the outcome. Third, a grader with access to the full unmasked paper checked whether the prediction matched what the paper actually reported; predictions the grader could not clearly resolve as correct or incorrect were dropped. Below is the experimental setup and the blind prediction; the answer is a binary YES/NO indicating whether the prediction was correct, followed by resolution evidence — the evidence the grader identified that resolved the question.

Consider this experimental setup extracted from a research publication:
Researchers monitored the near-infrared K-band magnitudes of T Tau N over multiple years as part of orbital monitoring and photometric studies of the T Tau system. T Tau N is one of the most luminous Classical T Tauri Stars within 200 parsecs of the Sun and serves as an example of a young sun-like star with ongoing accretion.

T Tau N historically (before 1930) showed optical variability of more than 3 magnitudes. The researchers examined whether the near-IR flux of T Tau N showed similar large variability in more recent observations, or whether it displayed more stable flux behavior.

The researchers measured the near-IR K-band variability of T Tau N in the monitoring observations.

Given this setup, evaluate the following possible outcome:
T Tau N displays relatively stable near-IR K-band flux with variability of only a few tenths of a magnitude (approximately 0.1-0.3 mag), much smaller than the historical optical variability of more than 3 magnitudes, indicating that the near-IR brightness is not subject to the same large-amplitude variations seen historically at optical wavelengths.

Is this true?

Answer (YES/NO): YES